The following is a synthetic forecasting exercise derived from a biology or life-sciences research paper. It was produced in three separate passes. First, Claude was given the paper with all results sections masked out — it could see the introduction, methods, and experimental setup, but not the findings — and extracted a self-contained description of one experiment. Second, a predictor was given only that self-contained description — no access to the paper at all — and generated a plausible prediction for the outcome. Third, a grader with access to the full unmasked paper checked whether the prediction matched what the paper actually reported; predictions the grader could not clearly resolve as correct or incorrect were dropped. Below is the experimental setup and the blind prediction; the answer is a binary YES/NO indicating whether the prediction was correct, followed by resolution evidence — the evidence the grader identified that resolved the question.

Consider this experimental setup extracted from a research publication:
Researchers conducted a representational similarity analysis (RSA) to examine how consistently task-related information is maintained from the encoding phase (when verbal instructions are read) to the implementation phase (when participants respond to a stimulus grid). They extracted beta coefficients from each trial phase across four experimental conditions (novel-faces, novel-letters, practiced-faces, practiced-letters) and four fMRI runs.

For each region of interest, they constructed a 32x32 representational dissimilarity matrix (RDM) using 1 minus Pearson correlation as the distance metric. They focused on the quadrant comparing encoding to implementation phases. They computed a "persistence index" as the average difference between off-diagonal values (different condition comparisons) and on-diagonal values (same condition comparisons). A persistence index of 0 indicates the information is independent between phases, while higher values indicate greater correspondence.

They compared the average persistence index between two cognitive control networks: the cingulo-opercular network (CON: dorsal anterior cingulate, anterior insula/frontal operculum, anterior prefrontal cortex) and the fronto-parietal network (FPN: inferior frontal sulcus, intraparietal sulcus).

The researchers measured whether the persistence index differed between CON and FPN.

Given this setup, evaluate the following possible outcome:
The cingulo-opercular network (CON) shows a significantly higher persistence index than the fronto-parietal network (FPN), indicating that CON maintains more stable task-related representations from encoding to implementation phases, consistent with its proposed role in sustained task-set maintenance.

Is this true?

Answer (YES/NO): YES